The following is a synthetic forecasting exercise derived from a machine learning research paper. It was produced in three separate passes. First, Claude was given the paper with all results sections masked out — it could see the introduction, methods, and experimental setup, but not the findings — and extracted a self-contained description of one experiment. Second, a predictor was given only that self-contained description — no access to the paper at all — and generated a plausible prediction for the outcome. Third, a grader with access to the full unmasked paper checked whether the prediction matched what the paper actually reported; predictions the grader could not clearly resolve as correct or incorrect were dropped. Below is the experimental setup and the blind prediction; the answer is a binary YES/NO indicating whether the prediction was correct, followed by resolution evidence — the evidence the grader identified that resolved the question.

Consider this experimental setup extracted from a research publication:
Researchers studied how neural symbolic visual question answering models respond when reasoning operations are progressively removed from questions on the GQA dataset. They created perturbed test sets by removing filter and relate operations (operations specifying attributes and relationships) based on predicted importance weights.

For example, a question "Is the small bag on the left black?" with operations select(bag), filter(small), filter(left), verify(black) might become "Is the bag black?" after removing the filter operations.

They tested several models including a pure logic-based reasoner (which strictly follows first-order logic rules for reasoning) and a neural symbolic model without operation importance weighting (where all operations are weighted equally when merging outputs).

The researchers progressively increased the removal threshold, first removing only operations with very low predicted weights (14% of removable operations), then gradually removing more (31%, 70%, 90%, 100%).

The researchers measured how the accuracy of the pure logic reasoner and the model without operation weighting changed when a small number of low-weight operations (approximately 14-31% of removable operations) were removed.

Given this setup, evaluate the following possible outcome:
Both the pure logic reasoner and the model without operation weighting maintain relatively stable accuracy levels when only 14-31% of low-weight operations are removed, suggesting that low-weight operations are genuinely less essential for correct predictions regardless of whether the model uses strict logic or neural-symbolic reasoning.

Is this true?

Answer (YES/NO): NO